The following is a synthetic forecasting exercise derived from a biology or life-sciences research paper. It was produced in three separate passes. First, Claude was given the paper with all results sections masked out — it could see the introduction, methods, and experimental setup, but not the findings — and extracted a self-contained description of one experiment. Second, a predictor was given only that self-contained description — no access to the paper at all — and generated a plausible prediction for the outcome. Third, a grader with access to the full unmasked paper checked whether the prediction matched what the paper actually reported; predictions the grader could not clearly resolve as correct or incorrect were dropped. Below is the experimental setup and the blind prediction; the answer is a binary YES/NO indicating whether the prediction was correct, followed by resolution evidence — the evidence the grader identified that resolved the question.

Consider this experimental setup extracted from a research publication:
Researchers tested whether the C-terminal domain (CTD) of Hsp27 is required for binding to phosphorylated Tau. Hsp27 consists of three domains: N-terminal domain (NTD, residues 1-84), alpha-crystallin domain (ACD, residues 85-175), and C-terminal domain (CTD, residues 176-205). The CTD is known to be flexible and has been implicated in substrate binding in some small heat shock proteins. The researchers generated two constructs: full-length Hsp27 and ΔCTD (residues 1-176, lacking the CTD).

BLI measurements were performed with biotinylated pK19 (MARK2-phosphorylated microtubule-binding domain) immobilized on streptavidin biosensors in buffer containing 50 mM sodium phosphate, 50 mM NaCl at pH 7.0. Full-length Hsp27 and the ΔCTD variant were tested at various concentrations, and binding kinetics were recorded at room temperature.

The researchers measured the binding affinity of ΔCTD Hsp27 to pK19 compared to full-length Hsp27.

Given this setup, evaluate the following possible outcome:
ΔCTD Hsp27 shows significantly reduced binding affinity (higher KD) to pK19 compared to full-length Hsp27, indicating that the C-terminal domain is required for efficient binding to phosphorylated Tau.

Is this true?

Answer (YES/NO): NO